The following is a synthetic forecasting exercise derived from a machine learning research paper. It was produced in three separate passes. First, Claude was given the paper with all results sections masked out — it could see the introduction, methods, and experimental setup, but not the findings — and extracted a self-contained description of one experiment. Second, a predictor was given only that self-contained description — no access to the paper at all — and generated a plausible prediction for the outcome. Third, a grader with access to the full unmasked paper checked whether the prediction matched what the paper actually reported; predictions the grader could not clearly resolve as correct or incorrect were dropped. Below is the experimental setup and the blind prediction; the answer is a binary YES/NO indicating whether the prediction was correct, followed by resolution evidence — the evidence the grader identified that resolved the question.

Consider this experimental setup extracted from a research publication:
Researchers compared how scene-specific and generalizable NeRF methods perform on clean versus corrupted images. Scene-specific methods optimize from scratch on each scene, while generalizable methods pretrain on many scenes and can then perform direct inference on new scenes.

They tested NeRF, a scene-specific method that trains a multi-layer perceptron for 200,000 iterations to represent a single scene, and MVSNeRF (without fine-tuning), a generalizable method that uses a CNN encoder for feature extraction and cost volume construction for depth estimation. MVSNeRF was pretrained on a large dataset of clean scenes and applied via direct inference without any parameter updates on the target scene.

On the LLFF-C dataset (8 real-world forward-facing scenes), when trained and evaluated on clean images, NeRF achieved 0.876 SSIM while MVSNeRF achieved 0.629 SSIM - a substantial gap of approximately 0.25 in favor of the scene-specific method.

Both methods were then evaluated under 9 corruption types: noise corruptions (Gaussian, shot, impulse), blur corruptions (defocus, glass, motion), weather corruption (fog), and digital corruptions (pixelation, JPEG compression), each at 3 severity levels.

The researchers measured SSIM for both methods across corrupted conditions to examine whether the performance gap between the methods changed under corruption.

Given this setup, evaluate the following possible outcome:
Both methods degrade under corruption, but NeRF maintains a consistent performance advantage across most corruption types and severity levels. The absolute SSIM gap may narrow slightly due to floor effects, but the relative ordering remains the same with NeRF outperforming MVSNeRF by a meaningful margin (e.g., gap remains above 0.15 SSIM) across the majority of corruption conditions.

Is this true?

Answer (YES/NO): NO